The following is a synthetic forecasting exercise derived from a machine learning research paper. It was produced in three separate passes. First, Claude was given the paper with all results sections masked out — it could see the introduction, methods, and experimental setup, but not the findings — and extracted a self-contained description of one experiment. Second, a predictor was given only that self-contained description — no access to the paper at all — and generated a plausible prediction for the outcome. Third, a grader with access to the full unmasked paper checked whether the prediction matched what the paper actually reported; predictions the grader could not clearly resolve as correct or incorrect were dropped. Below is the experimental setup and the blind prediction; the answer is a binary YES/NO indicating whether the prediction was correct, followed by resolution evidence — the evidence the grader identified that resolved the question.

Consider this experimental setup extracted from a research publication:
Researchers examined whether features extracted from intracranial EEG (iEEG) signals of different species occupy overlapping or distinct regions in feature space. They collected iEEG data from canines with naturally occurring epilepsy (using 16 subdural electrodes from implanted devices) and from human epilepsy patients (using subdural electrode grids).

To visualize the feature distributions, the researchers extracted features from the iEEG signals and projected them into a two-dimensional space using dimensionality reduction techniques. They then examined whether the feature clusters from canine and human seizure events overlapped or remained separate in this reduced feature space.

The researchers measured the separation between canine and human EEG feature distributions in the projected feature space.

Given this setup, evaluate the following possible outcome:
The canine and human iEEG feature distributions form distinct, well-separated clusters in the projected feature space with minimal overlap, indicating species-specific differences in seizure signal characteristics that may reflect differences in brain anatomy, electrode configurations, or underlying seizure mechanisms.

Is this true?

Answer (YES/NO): YES